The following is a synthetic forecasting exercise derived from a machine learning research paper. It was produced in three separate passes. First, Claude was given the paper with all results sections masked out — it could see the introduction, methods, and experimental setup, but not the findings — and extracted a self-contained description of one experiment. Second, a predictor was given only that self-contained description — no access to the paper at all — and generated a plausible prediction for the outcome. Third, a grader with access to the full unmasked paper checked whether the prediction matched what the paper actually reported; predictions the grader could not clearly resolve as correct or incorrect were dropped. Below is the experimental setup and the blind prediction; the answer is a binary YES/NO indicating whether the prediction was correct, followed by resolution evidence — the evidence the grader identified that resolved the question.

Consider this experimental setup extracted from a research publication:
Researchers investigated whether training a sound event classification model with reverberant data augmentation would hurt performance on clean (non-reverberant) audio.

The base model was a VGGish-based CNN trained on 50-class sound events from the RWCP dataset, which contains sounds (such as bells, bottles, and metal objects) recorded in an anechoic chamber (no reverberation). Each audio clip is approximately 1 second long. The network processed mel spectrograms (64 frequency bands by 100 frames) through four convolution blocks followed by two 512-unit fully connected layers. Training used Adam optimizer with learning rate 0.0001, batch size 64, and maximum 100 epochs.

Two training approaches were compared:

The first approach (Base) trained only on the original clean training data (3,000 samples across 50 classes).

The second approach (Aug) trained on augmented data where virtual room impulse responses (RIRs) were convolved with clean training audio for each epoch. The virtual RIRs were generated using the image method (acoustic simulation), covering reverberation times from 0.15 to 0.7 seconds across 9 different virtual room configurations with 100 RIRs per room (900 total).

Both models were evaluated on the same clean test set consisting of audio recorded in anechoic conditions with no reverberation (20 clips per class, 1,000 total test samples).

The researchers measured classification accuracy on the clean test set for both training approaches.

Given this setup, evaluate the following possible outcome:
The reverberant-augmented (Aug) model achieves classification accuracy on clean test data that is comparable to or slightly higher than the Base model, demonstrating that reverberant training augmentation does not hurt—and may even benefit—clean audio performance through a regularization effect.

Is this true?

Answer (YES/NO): YES